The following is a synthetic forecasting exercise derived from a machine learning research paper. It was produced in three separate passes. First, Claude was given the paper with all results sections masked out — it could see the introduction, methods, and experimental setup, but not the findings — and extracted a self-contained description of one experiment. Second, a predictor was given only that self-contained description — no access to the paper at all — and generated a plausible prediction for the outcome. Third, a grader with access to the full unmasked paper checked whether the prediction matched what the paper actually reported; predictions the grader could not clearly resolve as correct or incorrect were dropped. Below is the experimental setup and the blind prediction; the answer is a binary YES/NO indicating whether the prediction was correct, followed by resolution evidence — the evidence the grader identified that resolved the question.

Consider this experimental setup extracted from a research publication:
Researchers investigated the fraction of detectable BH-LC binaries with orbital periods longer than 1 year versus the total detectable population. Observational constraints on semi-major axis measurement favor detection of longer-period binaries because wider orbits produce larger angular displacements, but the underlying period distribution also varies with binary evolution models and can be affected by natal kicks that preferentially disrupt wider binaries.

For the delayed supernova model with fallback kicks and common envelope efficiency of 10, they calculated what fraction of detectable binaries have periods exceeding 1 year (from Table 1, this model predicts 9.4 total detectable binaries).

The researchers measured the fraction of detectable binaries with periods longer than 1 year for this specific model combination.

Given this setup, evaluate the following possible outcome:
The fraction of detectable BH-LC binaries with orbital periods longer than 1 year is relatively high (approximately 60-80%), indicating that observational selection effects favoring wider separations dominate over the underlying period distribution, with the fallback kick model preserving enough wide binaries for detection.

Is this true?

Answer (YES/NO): NO